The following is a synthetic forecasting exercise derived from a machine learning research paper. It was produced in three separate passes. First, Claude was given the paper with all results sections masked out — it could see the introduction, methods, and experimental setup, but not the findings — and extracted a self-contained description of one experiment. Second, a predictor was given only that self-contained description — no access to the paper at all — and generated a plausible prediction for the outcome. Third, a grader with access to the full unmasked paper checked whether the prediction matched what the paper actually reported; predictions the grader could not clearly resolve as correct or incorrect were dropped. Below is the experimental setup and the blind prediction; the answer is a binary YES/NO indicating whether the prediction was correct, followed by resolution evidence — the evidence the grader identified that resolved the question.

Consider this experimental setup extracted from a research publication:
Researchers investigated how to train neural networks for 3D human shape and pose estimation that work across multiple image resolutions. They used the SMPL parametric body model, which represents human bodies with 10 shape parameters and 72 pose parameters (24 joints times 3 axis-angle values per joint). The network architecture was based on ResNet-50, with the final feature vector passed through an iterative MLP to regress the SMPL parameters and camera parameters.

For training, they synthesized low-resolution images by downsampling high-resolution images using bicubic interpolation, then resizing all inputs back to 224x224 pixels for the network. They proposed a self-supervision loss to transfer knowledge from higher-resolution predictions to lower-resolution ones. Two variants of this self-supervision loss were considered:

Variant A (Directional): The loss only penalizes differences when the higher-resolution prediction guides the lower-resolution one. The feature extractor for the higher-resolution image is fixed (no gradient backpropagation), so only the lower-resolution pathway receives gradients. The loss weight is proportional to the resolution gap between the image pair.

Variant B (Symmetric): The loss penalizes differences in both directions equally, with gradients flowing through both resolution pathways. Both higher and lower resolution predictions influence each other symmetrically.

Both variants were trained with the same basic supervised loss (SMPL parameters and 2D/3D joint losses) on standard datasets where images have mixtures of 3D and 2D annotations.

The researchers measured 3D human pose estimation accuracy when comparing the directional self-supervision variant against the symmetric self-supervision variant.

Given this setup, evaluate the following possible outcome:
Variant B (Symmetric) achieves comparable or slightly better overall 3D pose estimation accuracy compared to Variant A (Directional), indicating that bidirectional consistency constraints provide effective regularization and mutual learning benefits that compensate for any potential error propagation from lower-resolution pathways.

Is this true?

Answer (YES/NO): NO